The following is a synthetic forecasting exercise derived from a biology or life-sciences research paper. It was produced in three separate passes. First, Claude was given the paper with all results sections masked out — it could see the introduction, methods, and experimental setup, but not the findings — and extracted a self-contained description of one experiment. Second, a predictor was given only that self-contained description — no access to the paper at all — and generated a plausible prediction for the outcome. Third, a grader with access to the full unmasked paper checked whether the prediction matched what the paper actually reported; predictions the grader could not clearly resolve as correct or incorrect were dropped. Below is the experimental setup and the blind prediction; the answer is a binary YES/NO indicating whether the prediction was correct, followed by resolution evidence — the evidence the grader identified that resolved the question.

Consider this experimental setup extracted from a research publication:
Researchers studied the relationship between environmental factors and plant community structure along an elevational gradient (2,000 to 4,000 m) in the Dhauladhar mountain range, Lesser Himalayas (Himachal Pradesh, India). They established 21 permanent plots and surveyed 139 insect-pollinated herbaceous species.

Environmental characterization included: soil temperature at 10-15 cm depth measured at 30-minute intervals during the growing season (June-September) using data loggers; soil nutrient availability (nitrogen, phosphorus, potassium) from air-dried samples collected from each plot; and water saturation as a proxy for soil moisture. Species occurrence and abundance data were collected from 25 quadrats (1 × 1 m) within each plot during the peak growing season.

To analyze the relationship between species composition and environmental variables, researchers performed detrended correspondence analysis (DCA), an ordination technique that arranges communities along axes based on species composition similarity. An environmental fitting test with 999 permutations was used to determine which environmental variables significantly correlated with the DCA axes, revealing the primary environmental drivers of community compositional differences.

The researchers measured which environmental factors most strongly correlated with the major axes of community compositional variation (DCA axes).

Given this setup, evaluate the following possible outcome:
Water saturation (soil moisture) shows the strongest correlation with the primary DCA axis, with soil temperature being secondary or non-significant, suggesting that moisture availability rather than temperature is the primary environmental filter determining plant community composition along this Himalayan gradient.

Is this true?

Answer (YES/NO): NO